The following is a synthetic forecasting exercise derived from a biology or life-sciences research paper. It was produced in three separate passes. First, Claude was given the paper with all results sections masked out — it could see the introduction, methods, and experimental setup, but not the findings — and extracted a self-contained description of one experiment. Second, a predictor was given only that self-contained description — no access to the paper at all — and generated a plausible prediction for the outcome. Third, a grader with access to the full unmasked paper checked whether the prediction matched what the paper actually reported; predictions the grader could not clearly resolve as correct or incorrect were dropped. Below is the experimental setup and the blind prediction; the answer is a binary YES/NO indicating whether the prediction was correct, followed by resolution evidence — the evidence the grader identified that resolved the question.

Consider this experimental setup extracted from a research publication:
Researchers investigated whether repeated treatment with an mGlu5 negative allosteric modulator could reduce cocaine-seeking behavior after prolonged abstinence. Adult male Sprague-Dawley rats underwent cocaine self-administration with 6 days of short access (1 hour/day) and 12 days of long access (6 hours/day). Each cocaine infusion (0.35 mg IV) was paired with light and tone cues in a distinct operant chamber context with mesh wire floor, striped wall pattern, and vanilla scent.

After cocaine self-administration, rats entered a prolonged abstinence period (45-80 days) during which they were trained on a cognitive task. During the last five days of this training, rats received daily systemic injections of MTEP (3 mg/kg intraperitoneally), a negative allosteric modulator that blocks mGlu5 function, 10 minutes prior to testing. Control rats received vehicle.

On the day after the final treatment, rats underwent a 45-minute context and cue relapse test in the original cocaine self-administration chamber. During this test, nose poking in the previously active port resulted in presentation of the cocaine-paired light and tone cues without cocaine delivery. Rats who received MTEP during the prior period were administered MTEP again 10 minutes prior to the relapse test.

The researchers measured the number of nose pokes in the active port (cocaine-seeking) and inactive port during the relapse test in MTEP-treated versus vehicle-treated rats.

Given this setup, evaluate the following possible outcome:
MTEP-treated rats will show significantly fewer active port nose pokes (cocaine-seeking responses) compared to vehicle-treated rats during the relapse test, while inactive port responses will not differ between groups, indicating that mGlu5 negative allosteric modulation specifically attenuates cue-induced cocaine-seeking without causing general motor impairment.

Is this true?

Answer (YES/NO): NO